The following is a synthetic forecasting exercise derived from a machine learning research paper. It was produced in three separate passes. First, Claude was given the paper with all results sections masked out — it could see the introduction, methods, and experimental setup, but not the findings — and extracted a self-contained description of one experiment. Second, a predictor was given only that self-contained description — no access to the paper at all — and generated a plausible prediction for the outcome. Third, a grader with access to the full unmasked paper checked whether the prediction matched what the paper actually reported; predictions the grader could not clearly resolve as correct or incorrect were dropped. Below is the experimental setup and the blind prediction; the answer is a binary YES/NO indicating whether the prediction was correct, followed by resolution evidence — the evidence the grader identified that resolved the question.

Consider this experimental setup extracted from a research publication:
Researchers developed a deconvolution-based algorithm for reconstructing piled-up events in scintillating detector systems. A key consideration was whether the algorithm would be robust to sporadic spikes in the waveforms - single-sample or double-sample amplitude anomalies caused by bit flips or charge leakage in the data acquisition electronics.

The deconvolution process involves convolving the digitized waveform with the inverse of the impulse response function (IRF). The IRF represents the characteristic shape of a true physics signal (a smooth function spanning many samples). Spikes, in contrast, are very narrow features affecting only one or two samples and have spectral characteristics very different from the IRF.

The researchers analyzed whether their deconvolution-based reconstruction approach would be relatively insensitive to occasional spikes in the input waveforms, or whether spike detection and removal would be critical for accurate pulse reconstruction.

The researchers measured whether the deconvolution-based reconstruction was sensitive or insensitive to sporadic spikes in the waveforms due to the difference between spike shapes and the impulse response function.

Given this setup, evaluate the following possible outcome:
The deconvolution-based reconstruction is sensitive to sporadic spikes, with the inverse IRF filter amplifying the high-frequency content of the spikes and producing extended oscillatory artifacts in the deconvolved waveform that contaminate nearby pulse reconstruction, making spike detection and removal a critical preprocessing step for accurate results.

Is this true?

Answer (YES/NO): NO